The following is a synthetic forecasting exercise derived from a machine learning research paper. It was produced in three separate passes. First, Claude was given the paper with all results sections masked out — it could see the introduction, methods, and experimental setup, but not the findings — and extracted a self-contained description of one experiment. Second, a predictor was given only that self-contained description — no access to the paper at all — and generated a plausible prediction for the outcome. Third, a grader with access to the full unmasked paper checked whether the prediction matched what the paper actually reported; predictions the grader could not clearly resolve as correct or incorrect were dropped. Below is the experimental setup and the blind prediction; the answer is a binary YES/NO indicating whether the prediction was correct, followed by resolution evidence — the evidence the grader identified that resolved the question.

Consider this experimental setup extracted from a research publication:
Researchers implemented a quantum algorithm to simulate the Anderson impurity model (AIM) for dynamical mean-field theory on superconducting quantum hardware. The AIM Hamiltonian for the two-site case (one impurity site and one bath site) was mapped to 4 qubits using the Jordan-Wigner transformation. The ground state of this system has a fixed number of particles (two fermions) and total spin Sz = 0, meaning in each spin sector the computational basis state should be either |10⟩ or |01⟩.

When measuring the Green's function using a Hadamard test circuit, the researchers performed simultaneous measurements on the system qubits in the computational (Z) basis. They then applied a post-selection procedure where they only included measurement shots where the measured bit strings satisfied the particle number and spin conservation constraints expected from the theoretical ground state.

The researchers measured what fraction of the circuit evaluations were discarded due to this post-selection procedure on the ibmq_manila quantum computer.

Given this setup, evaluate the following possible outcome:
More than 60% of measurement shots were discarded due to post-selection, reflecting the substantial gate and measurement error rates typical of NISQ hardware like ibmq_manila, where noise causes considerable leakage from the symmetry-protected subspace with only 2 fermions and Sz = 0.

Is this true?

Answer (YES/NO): YES